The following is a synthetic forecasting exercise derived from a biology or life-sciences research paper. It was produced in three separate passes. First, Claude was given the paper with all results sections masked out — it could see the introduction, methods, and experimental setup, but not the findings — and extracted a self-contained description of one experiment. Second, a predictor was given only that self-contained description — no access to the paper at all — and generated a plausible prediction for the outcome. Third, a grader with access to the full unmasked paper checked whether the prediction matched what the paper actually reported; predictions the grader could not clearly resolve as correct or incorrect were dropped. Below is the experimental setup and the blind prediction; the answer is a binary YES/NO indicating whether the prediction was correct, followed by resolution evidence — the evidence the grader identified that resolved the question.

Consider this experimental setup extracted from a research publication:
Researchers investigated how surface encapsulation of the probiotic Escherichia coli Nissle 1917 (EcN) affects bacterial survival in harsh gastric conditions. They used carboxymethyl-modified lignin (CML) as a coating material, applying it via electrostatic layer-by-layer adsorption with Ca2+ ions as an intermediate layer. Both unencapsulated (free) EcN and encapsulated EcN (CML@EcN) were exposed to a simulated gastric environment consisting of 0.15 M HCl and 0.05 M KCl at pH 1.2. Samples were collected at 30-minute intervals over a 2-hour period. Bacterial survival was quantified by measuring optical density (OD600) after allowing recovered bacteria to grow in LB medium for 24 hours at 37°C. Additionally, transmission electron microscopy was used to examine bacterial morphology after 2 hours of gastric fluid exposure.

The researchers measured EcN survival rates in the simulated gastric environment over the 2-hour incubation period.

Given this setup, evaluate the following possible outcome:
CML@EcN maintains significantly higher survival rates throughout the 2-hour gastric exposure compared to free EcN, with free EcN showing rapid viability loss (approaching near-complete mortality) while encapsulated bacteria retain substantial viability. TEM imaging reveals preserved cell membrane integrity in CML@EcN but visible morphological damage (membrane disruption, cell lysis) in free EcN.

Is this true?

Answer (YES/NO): YES